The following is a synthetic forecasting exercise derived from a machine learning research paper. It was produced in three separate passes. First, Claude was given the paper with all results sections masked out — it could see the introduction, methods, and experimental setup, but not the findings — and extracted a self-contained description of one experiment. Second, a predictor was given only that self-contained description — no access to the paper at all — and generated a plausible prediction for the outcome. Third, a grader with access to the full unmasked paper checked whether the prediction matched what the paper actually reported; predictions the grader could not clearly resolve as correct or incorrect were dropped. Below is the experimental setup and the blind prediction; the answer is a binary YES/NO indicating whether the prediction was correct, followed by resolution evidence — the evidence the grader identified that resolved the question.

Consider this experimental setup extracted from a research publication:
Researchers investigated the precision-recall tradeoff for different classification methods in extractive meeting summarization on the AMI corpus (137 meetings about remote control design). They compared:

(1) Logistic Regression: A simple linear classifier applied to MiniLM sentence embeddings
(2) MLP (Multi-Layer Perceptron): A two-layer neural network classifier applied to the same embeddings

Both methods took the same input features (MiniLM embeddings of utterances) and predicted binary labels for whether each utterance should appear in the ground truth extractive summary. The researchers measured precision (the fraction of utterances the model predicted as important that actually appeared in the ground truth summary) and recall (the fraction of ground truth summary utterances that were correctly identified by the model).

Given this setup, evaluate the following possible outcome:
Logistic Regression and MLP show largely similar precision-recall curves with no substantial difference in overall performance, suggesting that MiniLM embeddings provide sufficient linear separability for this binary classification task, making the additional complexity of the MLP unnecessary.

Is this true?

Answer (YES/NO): NO